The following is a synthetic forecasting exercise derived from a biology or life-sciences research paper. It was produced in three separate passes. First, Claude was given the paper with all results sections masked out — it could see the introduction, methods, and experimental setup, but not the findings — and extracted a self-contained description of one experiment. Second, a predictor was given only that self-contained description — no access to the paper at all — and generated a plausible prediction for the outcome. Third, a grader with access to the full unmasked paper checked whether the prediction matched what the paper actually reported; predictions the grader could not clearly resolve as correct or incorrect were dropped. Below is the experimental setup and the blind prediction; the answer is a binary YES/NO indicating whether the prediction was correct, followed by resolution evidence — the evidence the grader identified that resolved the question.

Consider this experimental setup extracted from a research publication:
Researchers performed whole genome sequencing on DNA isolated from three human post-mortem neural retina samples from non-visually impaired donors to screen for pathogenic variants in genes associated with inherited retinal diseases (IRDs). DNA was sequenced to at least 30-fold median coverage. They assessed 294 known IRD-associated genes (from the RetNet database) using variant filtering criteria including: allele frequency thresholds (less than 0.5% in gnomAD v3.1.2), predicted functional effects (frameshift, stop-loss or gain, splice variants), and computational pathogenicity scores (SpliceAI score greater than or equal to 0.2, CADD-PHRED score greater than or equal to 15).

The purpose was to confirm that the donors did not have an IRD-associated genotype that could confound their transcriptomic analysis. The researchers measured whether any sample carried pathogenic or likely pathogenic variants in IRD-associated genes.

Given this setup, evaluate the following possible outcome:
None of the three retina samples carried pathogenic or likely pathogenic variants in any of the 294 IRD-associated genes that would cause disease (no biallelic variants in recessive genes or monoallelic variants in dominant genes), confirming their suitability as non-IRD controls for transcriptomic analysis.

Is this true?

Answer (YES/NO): YES